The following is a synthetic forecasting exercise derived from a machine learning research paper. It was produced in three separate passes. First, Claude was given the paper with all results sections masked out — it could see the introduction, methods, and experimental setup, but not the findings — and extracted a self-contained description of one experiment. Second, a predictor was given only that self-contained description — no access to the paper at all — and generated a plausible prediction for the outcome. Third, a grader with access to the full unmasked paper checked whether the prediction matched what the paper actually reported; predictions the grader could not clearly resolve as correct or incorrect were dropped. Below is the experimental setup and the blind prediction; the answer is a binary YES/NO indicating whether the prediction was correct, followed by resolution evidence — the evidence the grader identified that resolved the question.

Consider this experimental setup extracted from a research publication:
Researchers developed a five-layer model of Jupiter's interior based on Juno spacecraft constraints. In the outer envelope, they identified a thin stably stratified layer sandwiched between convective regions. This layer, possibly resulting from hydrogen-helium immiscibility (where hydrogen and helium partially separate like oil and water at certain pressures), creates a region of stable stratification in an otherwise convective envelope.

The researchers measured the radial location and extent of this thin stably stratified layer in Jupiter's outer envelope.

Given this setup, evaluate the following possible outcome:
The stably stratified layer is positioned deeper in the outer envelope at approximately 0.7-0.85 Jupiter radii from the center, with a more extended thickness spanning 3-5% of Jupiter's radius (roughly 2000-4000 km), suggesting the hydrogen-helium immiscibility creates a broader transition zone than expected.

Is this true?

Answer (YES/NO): NO